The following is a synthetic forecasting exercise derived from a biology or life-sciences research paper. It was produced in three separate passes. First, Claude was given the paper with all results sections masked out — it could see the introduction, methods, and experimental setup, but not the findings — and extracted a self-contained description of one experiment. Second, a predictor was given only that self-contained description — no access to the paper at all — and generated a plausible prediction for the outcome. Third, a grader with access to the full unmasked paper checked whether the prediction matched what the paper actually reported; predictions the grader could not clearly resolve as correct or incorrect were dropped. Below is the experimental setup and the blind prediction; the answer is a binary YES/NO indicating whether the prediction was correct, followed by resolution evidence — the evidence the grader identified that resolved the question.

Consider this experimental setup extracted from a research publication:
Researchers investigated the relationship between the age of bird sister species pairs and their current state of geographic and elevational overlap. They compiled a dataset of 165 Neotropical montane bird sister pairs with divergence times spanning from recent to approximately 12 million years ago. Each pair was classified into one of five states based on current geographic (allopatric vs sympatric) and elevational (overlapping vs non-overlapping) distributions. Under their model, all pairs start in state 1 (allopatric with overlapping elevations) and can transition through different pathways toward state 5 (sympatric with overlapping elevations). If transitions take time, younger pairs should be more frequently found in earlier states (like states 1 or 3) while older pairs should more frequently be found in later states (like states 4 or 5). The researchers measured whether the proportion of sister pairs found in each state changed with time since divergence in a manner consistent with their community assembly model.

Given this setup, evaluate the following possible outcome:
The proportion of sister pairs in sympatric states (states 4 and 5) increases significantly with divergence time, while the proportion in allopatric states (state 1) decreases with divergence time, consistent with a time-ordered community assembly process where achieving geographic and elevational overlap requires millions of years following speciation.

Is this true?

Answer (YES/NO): YES